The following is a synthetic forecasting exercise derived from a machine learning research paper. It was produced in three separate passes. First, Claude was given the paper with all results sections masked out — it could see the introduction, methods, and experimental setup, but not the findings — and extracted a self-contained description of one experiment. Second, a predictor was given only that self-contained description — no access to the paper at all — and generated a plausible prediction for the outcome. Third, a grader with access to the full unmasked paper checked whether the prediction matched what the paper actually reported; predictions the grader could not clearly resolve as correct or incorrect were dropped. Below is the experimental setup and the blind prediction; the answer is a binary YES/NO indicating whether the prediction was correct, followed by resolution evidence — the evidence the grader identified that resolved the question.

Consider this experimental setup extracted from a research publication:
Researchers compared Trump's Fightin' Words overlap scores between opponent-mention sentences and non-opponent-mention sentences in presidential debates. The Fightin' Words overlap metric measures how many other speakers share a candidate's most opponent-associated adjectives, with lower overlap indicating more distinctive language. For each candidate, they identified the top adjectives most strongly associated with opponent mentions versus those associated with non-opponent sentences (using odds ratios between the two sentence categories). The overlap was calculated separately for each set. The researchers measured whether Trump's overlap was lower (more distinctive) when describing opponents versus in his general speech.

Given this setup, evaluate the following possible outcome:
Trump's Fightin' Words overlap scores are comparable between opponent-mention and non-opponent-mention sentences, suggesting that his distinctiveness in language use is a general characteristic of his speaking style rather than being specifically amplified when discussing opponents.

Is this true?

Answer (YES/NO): NO